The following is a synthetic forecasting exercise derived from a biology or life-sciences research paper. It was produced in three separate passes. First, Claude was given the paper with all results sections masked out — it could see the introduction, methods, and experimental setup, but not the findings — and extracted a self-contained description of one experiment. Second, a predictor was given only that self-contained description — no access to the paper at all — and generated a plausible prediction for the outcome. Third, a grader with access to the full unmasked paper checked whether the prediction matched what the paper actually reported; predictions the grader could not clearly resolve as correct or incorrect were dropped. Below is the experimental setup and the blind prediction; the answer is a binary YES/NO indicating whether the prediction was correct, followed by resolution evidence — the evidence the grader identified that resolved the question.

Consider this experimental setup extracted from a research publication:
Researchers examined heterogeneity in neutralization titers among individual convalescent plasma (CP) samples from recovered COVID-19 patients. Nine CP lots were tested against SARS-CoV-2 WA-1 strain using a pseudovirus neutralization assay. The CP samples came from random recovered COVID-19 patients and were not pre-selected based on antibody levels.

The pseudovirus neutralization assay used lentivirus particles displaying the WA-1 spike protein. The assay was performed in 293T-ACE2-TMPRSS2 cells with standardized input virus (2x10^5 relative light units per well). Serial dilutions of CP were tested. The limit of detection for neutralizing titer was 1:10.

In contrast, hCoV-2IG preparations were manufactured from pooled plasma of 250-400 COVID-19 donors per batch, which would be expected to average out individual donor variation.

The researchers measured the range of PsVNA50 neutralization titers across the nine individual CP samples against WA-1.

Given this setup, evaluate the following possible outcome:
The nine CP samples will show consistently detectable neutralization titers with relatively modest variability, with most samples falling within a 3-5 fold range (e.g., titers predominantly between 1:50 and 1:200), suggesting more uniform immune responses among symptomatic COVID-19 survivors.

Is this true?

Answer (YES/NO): NO